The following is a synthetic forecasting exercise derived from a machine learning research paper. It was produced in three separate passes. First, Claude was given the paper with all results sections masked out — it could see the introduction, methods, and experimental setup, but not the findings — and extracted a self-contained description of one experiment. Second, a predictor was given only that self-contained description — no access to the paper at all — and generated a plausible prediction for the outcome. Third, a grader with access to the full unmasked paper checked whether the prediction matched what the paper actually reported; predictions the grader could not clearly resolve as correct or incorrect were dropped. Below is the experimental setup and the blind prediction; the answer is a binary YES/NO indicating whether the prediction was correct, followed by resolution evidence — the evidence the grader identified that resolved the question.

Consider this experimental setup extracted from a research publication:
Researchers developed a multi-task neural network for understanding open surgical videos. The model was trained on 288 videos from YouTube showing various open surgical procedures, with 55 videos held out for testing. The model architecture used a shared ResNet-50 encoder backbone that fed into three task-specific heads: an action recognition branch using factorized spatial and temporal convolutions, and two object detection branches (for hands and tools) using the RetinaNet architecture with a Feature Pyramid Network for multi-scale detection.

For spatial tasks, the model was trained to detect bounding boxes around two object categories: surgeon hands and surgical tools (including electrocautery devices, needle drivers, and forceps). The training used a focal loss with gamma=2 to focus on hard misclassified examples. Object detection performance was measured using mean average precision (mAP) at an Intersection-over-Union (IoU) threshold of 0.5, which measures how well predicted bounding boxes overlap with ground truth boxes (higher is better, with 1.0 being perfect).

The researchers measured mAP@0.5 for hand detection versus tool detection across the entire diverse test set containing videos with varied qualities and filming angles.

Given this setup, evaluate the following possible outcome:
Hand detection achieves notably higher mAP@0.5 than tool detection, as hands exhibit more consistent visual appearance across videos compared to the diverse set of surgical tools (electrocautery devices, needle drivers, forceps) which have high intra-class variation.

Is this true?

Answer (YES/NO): YES